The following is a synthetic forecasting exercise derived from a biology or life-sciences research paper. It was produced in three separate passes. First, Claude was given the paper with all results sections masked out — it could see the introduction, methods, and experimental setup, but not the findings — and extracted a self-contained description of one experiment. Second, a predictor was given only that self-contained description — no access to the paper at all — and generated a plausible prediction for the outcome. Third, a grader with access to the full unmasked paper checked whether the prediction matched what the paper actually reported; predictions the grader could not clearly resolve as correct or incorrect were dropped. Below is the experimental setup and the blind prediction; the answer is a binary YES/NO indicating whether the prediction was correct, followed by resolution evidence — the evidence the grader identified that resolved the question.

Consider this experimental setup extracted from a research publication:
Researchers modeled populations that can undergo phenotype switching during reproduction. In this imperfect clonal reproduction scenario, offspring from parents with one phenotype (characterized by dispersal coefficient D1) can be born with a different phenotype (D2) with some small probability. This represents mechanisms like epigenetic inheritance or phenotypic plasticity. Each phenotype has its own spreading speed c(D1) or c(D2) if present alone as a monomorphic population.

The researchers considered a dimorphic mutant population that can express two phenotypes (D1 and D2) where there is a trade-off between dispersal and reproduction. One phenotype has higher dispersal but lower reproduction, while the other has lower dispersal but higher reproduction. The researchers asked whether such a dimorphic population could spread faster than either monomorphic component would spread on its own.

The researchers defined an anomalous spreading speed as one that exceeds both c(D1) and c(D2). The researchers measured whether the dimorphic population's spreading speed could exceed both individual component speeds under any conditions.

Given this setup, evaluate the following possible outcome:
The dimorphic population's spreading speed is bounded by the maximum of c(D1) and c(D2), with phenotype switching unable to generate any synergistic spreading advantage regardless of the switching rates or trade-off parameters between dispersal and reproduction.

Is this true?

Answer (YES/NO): NO